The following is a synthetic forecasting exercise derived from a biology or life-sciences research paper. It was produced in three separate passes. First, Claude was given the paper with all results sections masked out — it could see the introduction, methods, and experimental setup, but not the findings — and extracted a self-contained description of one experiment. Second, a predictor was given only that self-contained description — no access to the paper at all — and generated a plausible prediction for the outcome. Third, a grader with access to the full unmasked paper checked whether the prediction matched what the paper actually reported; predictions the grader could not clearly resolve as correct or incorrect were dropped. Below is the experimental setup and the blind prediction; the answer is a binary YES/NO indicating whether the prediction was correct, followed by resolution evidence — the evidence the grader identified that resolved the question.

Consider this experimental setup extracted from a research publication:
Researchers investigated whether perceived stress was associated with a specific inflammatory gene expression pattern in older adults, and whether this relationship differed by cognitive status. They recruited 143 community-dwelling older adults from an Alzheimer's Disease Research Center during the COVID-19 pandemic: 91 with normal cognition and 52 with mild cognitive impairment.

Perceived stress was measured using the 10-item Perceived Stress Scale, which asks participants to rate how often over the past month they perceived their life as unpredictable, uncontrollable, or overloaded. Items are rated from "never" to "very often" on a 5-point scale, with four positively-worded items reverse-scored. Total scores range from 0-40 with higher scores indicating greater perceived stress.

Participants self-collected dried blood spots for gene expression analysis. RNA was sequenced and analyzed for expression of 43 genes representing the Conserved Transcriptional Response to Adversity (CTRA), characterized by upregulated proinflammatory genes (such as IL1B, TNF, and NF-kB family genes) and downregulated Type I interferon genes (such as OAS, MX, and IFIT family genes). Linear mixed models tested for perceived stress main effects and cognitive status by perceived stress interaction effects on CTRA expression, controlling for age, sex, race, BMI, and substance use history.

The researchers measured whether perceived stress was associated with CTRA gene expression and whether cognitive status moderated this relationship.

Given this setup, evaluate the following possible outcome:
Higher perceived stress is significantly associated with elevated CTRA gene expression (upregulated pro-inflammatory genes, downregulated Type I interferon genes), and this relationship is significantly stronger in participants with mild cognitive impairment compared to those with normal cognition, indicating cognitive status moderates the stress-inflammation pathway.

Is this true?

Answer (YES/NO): NO